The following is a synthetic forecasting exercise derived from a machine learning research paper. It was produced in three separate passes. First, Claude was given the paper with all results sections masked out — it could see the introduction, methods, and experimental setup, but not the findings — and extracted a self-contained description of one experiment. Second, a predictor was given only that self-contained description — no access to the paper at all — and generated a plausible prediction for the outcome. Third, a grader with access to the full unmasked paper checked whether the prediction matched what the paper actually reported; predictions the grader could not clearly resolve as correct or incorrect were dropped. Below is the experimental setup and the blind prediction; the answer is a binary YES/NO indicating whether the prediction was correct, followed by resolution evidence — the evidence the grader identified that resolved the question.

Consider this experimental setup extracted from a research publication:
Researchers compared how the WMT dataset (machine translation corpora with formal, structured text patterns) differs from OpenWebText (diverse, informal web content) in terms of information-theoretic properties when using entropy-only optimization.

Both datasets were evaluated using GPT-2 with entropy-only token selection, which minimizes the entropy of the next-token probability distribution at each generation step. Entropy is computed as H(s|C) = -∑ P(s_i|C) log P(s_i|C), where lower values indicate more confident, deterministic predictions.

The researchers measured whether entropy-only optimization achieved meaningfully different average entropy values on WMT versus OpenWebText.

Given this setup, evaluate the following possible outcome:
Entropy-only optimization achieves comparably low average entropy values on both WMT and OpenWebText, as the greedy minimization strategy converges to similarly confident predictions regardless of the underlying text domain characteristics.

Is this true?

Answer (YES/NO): YES